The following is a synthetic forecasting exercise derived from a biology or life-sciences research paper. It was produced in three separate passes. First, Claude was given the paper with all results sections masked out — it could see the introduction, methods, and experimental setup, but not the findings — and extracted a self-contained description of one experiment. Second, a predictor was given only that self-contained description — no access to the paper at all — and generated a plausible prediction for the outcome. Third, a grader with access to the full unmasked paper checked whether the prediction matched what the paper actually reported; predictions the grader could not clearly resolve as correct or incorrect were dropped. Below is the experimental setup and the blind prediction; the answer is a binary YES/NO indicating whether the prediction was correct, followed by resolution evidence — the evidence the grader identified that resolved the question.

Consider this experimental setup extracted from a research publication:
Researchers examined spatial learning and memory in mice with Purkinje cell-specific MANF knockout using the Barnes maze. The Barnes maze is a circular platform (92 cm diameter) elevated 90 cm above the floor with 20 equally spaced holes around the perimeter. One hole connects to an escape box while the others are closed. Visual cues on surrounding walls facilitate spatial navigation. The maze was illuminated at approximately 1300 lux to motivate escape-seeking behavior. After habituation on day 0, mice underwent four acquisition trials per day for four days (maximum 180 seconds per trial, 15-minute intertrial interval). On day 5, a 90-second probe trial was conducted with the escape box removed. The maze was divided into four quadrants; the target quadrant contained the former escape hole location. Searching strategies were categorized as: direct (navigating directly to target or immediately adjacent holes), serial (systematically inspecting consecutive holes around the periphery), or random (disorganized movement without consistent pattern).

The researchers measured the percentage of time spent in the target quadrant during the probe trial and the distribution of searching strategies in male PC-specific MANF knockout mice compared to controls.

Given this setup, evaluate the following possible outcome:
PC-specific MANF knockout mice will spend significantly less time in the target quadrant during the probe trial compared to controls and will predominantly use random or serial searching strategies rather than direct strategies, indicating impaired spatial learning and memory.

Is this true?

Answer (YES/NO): NO